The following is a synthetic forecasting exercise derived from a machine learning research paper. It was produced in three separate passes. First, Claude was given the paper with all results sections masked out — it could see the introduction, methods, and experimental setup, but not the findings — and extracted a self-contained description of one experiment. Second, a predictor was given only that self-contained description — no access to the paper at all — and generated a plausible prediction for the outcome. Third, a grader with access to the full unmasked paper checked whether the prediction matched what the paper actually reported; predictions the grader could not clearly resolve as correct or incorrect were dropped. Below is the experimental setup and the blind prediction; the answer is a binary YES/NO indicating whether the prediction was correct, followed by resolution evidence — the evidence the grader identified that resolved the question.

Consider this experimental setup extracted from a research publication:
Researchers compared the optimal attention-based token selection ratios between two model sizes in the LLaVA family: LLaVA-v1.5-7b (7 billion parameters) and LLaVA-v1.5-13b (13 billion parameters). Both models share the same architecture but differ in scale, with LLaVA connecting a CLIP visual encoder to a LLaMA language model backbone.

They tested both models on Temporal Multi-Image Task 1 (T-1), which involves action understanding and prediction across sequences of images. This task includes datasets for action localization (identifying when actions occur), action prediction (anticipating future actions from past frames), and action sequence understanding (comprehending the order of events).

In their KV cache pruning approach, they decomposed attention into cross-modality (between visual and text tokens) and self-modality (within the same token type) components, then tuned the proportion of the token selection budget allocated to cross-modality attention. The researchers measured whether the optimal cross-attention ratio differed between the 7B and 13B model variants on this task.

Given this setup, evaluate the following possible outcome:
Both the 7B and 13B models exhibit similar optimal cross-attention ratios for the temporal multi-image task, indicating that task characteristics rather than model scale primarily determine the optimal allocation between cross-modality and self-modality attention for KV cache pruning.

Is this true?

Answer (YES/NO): NO